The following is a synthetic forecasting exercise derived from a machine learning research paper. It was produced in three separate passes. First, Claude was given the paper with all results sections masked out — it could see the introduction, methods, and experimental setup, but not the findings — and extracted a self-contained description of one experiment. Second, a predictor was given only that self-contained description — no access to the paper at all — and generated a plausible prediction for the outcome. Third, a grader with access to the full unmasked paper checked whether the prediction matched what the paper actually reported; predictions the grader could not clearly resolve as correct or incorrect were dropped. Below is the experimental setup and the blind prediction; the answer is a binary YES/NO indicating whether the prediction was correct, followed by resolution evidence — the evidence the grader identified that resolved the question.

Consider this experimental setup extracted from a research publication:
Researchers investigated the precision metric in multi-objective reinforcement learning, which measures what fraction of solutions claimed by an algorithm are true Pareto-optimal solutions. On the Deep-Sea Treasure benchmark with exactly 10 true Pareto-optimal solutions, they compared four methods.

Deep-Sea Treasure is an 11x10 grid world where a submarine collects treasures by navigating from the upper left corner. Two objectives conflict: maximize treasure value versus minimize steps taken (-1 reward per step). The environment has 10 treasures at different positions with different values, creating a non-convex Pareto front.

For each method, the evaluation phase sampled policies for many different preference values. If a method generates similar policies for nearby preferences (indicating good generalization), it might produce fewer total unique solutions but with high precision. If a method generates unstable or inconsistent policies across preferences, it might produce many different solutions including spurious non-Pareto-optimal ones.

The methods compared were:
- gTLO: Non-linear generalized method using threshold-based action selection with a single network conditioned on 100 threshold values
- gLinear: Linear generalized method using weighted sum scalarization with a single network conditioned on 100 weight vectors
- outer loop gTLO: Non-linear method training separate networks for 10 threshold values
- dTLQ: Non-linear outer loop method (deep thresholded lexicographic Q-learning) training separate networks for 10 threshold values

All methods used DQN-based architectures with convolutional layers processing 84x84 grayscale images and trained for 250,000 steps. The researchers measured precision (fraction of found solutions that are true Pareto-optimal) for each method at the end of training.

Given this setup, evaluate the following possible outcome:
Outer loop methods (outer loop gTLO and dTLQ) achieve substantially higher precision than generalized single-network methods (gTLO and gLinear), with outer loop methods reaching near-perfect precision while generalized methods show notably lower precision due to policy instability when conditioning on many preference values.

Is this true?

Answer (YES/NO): NO